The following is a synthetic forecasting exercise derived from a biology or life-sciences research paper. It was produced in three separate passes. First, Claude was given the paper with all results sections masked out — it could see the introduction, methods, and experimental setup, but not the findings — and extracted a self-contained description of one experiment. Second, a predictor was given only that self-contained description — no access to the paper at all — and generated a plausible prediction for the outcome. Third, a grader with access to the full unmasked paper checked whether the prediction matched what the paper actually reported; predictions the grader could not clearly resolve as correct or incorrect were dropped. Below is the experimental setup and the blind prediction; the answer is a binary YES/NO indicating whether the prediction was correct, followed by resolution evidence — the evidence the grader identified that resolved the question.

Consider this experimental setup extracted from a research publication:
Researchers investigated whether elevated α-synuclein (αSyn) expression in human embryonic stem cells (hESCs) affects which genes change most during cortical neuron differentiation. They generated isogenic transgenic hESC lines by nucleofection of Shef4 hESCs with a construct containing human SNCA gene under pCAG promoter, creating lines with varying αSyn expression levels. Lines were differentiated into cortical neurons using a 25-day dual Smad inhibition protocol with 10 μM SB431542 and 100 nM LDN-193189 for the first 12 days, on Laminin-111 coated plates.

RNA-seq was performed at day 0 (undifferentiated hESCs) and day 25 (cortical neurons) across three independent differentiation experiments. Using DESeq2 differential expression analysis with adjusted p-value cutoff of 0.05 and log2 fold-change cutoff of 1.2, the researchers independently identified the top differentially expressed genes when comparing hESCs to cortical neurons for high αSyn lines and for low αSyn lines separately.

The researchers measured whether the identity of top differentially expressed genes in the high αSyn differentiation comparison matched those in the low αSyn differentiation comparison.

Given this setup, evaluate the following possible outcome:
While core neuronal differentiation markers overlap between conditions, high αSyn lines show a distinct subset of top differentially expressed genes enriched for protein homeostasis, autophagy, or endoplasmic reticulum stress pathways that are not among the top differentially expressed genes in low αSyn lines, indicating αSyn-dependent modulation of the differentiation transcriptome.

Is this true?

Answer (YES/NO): NO